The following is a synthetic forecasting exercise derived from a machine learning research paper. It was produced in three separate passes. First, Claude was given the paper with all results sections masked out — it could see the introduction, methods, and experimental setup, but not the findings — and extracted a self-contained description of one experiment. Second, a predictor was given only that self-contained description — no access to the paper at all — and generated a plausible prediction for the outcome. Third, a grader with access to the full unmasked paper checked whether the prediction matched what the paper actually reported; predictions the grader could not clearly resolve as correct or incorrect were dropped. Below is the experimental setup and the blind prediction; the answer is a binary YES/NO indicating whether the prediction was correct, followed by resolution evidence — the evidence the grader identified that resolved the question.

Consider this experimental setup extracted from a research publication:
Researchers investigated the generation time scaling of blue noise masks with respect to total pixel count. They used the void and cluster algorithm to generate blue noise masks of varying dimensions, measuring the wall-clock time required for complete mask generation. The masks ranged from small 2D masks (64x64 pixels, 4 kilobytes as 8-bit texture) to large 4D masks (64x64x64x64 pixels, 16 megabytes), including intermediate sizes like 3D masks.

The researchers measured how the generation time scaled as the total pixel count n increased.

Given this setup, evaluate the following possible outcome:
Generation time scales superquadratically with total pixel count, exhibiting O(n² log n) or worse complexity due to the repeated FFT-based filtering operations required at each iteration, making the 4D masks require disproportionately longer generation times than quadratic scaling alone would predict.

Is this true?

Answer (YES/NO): NO